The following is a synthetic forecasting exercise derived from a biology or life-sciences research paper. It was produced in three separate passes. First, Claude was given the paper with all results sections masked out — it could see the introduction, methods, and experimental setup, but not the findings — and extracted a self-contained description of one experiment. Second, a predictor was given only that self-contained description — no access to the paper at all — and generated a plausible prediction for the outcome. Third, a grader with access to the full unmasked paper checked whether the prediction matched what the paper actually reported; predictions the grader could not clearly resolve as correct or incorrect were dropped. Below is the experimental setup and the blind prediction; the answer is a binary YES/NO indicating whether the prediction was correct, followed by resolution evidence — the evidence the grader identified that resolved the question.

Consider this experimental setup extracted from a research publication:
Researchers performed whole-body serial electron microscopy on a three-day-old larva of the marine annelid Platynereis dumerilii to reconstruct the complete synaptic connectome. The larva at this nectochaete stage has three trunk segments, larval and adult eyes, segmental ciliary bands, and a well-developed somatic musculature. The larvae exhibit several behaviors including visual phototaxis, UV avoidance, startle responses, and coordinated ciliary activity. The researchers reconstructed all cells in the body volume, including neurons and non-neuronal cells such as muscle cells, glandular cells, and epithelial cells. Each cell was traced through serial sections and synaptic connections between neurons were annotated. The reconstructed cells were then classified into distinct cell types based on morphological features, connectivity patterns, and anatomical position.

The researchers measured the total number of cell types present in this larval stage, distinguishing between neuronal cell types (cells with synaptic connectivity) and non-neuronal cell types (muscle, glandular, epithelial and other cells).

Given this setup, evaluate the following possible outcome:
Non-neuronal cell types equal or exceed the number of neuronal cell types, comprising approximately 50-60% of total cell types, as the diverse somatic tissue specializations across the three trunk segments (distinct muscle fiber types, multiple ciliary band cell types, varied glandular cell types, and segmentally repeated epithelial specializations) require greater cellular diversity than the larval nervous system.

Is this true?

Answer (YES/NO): NO